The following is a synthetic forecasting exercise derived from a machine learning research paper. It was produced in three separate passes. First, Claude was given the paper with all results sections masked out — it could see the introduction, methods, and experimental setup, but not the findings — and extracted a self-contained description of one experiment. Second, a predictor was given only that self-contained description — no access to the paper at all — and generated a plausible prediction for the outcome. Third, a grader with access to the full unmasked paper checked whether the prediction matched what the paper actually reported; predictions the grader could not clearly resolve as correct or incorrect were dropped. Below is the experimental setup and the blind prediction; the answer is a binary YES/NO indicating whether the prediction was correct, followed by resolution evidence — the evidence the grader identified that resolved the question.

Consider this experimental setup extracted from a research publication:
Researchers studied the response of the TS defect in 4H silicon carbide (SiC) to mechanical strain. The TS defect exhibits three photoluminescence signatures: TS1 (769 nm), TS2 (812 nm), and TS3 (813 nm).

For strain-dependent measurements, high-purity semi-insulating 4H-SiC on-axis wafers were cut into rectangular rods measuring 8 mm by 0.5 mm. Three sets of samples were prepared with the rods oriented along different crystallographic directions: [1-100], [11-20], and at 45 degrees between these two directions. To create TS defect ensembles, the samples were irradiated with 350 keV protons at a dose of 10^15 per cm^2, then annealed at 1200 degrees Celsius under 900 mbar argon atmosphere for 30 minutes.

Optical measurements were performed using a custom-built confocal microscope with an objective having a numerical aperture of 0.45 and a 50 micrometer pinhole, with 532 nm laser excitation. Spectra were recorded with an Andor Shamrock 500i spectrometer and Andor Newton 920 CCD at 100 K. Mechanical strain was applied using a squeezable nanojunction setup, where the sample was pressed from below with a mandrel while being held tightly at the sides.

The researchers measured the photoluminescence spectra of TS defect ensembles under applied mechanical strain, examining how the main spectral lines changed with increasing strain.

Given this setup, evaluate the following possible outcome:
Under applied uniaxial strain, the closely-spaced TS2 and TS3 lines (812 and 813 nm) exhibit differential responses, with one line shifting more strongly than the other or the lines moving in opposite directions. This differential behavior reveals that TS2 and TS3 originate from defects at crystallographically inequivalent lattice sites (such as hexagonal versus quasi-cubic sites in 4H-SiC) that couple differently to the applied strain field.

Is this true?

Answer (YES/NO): NO